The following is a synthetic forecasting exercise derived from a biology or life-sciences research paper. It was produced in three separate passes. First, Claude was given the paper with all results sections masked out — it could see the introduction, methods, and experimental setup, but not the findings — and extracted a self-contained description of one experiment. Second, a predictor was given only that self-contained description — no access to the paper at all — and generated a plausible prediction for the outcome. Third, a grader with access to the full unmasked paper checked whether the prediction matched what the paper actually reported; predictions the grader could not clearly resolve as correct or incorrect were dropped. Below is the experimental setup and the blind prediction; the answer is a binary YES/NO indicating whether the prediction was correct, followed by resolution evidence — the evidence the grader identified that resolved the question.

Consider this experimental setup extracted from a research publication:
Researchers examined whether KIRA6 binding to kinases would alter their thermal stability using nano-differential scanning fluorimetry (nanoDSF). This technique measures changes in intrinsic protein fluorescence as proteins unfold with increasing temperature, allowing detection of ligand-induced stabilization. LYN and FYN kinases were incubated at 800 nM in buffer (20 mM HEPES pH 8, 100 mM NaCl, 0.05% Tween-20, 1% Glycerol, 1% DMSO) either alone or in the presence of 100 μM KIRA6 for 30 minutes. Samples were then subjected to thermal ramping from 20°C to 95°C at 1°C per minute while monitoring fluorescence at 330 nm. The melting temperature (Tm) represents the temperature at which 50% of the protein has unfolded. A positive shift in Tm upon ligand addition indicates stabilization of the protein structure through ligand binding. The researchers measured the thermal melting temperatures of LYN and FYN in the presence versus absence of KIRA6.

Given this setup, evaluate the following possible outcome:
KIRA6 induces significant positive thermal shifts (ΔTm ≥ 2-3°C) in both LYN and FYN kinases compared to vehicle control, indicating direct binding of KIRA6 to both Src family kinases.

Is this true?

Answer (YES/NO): NO